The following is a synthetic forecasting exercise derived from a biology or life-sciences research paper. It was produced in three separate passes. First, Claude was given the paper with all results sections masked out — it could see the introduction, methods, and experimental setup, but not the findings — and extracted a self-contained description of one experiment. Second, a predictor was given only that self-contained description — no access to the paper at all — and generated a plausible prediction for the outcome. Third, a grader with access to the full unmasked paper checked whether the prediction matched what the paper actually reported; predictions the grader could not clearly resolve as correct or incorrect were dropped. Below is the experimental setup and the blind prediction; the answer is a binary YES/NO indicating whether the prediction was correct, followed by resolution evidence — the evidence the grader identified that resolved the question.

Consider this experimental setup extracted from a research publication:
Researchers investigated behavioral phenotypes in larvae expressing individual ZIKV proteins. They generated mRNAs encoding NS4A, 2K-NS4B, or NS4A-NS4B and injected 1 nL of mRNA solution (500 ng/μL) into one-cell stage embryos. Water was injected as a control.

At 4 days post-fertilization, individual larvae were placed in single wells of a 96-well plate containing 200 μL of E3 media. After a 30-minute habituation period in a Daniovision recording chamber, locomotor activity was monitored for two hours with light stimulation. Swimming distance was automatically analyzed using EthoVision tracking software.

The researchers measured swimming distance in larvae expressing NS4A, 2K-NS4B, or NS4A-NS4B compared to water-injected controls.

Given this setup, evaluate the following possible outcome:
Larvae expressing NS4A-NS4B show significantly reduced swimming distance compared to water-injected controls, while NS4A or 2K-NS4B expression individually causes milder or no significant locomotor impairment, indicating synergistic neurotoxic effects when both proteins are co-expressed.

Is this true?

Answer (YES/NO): NO